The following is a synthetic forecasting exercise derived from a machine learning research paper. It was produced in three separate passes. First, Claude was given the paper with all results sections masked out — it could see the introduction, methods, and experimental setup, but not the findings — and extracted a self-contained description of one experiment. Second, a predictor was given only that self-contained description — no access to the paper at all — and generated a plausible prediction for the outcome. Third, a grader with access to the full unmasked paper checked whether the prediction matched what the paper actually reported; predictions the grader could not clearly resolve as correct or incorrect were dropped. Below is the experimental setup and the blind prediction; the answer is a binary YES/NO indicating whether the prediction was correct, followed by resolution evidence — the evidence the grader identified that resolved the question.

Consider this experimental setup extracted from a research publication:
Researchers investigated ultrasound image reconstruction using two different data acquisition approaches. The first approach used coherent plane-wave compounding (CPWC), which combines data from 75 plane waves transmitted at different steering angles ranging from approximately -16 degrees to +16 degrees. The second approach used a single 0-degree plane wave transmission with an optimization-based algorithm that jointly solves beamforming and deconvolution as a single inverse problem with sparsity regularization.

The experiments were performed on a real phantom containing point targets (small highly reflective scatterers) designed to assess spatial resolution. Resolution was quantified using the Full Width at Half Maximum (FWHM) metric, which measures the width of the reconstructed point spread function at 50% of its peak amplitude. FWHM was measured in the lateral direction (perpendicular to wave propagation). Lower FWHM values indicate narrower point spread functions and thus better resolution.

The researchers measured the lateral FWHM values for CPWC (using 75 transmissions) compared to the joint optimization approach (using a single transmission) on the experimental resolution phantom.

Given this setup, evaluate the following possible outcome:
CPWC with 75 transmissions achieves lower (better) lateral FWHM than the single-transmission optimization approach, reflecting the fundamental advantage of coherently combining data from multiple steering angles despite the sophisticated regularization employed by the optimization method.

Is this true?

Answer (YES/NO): YES